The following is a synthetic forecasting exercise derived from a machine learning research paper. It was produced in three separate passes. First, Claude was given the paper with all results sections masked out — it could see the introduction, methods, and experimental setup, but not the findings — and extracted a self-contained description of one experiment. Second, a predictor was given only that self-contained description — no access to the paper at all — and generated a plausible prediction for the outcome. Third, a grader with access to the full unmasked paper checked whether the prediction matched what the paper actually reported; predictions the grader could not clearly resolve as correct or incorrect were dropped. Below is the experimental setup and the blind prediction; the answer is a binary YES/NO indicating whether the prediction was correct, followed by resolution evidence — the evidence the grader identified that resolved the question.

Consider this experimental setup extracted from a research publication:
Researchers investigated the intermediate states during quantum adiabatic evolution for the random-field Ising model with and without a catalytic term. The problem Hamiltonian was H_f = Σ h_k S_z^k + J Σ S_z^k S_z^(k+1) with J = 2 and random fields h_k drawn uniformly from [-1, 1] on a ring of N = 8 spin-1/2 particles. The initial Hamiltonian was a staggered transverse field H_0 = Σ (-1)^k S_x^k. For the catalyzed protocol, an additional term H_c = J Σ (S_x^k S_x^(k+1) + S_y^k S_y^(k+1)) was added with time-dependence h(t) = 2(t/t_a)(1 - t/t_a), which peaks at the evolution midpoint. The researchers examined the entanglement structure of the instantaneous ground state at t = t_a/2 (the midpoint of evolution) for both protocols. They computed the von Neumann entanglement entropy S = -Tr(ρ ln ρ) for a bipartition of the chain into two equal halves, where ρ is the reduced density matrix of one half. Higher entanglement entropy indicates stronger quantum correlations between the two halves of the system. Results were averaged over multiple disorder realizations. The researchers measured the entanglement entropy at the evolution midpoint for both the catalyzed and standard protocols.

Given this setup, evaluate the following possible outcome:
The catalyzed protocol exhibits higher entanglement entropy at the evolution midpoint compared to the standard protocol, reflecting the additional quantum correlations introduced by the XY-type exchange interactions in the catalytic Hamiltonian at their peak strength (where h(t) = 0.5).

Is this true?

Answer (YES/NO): YES